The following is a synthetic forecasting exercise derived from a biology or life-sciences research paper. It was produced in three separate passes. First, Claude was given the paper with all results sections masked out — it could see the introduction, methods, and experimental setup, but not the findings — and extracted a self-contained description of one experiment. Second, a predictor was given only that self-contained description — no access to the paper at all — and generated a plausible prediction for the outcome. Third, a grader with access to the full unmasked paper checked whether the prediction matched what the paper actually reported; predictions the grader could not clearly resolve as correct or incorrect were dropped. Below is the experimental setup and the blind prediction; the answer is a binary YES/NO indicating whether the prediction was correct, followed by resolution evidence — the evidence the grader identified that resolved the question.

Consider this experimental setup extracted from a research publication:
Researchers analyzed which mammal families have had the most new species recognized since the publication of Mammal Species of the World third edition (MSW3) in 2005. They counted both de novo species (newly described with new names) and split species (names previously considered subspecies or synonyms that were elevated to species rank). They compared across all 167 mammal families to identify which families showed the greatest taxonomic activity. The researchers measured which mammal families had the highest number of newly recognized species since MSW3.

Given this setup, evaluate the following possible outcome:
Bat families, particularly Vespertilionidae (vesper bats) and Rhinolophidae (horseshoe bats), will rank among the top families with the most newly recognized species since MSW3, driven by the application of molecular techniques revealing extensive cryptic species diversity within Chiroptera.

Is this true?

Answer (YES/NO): NO